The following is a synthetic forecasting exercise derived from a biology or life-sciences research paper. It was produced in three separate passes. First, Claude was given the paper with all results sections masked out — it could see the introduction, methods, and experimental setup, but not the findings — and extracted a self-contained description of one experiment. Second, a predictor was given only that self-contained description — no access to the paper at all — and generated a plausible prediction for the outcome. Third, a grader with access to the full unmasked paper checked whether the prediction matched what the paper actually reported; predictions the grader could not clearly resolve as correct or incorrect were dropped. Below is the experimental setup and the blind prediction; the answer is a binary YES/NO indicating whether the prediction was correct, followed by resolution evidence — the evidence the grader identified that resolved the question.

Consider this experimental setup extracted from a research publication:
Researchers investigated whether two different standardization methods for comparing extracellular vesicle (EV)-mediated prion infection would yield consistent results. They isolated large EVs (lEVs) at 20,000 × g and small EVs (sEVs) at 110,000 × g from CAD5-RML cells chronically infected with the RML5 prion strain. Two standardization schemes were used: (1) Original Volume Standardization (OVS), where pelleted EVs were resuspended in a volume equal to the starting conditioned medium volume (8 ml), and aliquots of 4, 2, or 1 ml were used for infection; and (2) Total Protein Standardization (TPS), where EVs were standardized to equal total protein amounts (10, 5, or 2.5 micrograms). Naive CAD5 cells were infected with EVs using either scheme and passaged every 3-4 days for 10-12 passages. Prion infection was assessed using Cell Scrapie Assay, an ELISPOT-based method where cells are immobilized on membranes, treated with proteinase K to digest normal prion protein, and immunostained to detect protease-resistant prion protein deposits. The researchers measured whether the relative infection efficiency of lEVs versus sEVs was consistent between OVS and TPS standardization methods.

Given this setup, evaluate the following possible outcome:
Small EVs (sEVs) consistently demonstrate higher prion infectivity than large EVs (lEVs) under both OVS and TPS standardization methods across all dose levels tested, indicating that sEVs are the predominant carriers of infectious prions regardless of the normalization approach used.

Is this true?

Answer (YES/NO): NO